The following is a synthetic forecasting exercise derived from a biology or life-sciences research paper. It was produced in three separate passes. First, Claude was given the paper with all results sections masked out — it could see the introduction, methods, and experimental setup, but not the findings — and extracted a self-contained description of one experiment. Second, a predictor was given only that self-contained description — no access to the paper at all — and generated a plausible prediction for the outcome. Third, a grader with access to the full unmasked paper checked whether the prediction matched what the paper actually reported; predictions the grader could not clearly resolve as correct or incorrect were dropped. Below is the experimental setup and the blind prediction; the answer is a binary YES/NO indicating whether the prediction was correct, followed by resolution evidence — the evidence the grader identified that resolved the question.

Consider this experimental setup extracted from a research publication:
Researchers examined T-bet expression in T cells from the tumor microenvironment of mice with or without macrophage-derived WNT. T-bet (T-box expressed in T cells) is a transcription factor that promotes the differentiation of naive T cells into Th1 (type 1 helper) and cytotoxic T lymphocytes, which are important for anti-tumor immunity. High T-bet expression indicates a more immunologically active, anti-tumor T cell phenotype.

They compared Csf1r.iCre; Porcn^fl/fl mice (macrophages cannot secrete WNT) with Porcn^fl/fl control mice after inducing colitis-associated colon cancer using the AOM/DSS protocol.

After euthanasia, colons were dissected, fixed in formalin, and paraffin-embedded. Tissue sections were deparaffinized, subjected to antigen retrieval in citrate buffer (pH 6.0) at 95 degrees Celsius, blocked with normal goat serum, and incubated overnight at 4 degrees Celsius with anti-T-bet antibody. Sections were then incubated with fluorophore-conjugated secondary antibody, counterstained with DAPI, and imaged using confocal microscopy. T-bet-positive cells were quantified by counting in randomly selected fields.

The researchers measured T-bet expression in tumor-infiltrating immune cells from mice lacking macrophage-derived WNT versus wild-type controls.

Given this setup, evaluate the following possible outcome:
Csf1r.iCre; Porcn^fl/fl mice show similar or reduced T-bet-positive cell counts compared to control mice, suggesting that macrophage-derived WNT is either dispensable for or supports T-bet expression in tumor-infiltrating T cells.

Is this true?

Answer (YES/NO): YES